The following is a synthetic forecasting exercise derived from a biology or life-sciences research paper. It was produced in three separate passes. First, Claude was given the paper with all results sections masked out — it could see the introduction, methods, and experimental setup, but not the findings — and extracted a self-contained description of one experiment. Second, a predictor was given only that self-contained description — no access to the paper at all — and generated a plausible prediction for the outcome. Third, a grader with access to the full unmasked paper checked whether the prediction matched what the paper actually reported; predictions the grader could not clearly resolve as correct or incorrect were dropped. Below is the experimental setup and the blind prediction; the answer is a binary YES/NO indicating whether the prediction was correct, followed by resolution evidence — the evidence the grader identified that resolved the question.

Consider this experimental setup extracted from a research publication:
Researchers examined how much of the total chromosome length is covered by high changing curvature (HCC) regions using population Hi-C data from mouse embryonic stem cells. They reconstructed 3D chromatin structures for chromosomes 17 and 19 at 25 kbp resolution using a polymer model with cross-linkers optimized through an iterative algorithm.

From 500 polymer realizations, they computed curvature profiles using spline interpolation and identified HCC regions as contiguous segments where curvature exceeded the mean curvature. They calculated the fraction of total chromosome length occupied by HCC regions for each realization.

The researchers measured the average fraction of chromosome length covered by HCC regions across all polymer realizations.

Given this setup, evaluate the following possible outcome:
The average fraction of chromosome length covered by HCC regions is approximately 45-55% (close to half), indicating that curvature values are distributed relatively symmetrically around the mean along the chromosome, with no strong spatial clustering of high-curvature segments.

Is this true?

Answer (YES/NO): NO